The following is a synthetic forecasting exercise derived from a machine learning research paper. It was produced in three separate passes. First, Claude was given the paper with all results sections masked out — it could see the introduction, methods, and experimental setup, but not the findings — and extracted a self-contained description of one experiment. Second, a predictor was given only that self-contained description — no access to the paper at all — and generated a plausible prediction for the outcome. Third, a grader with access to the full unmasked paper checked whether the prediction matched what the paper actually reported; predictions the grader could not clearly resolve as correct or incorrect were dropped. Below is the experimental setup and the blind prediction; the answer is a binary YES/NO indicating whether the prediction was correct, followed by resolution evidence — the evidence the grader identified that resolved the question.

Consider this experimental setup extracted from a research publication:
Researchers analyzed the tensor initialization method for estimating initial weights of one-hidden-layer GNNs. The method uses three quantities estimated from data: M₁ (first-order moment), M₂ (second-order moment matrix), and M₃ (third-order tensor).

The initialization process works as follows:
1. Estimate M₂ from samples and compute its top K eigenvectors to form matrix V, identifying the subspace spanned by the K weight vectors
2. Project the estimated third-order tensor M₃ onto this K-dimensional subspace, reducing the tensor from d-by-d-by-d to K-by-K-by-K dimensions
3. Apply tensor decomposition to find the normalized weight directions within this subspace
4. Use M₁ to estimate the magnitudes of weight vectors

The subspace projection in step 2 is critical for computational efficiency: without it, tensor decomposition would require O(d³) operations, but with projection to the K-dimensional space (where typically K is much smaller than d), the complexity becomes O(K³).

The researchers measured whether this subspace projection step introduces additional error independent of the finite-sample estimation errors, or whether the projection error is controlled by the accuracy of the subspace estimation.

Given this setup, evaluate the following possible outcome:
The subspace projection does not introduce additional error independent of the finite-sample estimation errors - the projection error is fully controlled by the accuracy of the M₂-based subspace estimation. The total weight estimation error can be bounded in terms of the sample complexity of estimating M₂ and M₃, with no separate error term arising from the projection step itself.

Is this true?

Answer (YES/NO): YES